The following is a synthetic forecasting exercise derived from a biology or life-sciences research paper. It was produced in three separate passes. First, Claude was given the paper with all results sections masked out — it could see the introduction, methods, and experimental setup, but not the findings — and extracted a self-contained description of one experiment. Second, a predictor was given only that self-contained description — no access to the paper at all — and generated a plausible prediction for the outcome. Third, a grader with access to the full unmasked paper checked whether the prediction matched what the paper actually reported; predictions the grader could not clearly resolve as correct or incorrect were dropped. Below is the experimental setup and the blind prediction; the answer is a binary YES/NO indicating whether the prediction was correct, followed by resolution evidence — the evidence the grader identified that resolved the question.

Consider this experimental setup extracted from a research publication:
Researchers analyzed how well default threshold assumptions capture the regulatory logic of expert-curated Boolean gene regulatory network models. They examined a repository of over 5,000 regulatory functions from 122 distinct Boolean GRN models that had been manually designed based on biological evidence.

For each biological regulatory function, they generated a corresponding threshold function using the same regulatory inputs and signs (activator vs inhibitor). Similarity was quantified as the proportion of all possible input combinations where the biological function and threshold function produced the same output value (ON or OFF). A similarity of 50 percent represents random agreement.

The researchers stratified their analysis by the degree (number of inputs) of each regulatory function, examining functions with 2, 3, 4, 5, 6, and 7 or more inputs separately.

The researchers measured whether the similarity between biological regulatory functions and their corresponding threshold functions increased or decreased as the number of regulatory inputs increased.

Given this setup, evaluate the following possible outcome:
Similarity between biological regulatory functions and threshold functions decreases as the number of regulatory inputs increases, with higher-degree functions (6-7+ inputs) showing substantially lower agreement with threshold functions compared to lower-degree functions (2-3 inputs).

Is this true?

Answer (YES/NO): YES